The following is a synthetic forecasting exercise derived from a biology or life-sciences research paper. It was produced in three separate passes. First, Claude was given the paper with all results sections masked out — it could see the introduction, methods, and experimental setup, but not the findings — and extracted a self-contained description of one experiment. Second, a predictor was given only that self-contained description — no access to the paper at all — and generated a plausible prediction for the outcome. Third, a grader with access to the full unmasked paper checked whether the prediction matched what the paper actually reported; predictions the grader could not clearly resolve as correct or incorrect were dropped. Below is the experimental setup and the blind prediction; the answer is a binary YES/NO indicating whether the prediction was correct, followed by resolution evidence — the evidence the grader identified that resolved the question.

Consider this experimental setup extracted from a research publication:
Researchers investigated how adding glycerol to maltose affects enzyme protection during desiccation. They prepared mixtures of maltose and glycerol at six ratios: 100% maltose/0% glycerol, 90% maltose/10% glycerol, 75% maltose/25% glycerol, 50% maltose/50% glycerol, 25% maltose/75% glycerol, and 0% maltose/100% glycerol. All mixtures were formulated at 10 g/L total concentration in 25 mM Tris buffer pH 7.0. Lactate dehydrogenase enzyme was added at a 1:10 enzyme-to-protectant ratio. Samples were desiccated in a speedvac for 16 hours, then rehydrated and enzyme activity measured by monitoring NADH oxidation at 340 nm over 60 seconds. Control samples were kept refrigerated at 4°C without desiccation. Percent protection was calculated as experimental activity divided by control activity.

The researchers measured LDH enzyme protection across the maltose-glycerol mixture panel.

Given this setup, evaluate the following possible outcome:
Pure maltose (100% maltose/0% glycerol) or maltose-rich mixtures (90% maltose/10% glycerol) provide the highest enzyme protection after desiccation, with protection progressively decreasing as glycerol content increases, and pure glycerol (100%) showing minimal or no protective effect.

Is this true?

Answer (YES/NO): NO